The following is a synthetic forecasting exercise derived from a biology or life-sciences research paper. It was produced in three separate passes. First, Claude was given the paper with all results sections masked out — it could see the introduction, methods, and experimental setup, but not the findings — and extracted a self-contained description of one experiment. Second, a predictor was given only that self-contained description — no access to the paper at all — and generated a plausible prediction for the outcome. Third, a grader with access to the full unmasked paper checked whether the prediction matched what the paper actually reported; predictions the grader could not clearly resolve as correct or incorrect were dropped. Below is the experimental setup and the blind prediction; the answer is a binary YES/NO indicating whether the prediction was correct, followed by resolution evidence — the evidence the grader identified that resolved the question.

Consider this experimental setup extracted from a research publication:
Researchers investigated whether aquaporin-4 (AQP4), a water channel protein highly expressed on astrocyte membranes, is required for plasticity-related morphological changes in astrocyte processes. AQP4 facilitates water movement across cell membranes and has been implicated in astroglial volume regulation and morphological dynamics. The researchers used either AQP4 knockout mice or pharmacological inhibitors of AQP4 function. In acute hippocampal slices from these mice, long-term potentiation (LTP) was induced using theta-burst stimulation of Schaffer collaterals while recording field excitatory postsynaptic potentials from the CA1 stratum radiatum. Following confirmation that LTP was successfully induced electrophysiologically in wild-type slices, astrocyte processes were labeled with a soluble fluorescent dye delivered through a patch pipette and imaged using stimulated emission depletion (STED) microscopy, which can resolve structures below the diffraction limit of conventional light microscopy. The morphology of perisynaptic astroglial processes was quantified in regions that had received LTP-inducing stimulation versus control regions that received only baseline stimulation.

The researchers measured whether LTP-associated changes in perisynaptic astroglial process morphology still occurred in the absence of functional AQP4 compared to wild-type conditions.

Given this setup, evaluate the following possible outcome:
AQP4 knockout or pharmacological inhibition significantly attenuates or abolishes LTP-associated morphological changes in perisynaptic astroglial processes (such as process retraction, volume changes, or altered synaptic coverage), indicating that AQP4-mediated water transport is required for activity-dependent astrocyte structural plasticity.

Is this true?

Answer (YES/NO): NO